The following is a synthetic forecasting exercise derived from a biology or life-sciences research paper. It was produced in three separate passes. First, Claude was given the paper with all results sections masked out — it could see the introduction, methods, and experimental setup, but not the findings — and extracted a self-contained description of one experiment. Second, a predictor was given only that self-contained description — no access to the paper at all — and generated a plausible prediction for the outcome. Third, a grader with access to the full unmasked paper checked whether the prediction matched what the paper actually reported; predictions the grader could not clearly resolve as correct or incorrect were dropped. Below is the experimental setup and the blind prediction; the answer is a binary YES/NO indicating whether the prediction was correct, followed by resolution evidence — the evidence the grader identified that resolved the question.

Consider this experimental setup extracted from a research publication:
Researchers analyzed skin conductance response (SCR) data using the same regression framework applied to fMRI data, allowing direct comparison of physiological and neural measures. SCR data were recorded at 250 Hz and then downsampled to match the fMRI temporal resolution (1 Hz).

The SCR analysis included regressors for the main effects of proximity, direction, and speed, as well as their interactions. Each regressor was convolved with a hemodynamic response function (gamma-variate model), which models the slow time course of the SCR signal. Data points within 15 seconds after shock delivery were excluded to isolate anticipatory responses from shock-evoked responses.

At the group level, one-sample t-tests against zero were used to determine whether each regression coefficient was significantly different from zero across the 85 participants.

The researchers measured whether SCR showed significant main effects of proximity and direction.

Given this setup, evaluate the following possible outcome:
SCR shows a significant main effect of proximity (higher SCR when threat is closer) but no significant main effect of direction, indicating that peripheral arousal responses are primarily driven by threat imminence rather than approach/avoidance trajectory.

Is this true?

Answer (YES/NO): NO